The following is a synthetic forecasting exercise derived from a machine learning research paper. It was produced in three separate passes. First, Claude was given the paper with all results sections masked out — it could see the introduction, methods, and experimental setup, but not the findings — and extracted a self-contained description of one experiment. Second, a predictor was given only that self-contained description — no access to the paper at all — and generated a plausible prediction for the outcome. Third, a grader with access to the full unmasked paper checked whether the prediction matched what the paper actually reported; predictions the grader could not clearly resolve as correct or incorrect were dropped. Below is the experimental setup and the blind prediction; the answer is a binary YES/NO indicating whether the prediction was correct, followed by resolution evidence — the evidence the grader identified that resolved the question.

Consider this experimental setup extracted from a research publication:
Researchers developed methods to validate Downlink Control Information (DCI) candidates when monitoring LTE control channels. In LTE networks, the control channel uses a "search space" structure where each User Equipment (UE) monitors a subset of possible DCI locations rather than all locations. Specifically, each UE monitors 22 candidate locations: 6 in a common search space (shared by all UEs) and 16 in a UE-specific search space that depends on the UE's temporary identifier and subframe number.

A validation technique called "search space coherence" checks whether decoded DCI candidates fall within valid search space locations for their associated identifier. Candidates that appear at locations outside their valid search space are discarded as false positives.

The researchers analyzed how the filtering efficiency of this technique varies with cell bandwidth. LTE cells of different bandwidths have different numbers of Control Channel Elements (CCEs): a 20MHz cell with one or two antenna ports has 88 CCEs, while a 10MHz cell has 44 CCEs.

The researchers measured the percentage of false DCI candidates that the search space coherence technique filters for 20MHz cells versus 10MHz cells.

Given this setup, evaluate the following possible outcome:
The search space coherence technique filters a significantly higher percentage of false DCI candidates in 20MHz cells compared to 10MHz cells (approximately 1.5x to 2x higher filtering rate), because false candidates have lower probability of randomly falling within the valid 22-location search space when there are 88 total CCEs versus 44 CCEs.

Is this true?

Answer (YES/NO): NO